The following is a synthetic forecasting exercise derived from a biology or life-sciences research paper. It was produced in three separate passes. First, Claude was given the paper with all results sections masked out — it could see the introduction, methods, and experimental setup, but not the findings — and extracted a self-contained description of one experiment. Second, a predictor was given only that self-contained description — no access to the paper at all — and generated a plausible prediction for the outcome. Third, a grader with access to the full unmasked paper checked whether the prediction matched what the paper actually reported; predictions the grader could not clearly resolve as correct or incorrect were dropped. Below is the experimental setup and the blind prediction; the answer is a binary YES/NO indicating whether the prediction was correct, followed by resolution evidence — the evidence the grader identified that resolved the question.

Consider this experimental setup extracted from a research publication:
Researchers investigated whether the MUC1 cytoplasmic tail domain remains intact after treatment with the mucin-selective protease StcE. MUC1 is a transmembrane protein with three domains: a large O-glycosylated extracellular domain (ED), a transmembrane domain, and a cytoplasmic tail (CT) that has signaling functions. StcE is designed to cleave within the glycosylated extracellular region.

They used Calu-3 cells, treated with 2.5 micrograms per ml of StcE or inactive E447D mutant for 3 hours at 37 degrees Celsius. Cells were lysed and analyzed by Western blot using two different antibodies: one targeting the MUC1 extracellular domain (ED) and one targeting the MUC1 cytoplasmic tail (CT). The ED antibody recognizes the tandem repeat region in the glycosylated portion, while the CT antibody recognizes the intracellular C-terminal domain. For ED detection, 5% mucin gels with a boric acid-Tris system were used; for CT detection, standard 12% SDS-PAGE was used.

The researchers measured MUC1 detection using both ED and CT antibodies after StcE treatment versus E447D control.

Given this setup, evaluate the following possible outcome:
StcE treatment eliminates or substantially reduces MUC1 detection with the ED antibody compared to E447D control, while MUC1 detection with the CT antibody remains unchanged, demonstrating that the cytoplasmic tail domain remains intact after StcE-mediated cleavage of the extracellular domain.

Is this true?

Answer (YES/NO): YES